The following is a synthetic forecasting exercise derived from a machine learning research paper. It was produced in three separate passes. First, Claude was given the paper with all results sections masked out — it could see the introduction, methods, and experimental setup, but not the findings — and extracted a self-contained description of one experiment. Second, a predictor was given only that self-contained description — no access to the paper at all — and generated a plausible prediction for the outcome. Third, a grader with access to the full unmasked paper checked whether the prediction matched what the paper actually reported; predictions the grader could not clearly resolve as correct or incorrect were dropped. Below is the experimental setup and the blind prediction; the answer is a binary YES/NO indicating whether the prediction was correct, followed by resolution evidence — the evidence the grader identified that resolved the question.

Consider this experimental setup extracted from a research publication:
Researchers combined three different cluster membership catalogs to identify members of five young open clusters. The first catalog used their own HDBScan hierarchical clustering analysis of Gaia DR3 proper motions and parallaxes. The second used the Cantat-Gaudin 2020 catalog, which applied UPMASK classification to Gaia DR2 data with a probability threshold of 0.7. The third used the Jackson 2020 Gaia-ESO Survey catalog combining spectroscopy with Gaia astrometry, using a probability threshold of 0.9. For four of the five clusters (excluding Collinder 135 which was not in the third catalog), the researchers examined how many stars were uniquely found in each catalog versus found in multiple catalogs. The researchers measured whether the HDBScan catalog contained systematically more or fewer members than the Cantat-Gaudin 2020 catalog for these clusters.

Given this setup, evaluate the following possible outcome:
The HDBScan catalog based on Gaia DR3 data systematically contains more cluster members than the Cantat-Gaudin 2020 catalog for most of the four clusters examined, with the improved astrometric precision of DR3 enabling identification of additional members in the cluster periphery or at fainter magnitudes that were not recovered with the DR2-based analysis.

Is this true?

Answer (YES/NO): NO